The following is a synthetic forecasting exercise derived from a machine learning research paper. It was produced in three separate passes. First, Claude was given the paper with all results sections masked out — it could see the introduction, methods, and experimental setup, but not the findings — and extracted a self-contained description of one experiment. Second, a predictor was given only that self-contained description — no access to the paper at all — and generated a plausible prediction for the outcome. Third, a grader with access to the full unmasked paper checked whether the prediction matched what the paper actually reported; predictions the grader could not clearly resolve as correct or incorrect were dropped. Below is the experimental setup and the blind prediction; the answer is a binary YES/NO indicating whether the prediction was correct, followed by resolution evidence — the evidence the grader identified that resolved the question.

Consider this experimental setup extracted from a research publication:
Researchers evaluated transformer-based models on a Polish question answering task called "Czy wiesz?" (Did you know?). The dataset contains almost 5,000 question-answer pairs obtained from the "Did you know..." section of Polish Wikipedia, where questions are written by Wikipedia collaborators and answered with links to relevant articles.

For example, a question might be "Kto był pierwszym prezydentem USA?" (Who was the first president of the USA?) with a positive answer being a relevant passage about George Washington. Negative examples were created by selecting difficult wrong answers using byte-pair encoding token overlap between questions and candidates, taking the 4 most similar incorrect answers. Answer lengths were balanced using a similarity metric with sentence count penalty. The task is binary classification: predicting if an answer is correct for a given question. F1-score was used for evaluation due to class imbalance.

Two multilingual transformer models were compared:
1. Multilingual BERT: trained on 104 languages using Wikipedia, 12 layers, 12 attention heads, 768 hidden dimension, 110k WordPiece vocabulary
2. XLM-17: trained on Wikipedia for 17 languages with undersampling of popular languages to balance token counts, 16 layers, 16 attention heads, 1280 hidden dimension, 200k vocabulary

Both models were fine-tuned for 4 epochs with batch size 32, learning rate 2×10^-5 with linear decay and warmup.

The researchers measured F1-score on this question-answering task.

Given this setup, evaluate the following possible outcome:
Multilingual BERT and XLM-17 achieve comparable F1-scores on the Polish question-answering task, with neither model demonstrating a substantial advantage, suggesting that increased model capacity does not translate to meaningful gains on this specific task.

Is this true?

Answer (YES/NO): NO